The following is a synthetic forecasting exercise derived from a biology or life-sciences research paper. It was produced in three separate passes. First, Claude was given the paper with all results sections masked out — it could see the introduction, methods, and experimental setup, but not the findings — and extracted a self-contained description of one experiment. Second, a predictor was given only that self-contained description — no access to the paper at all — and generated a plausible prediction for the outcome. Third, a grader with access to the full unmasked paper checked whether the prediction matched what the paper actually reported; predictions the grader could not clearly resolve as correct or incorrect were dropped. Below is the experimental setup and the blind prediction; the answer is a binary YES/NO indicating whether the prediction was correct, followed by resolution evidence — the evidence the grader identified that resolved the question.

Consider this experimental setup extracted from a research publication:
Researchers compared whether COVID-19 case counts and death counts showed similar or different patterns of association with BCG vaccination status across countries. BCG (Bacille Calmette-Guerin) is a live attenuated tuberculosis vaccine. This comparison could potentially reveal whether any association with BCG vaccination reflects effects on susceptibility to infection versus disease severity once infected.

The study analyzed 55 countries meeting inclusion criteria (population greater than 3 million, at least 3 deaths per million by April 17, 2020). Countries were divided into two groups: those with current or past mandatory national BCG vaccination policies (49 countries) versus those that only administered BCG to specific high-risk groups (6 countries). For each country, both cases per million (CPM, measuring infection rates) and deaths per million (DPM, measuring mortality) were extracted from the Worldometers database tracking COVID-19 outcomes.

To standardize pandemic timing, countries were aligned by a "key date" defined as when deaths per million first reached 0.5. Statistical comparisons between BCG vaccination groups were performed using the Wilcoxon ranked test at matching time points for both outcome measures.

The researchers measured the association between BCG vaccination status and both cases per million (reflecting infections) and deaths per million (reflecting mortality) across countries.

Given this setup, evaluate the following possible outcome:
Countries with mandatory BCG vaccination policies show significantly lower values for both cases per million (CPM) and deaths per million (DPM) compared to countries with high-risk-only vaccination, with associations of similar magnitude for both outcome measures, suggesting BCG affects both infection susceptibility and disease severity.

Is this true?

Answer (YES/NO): NO